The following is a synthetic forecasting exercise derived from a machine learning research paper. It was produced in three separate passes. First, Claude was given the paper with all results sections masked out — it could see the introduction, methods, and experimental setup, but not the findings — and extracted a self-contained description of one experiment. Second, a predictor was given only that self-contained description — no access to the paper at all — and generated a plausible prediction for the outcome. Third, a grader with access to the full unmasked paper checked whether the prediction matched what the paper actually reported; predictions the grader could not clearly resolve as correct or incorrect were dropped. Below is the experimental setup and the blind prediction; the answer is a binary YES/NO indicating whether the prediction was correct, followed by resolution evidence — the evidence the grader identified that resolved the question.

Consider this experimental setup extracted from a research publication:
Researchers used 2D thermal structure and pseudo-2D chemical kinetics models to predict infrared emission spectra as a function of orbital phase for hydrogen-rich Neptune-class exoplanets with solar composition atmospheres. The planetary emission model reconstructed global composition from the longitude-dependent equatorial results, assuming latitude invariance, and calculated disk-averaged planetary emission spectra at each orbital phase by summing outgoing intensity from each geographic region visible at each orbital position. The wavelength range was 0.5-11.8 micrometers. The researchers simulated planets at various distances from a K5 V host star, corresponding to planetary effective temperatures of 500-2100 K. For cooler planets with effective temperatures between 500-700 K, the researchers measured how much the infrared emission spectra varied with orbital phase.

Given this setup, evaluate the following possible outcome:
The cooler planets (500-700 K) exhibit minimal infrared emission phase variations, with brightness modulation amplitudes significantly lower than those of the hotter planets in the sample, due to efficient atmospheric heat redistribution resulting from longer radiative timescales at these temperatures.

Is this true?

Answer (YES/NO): YES